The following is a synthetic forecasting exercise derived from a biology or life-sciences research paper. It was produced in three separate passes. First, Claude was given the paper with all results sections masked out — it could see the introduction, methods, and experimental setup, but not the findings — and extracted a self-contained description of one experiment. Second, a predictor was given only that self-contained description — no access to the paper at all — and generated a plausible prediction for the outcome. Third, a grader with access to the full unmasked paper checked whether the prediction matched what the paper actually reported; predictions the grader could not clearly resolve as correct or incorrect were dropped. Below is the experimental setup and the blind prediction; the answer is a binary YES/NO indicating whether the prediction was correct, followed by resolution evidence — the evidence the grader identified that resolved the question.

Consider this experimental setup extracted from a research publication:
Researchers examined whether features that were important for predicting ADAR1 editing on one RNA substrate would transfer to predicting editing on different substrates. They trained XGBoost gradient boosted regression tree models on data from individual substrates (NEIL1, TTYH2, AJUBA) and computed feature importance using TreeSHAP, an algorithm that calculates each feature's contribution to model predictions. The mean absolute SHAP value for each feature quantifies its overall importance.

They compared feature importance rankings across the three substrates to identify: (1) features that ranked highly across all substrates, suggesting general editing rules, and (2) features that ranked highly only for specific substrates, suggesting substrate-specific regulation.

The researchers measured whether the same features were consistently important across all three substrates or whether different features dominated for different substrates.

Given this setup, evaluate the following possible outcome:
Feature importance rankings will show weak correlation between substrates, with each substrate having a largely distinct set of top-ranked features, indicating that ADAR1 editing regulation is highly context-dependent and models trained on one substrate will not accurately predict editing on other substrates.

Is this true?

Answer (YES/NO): NO